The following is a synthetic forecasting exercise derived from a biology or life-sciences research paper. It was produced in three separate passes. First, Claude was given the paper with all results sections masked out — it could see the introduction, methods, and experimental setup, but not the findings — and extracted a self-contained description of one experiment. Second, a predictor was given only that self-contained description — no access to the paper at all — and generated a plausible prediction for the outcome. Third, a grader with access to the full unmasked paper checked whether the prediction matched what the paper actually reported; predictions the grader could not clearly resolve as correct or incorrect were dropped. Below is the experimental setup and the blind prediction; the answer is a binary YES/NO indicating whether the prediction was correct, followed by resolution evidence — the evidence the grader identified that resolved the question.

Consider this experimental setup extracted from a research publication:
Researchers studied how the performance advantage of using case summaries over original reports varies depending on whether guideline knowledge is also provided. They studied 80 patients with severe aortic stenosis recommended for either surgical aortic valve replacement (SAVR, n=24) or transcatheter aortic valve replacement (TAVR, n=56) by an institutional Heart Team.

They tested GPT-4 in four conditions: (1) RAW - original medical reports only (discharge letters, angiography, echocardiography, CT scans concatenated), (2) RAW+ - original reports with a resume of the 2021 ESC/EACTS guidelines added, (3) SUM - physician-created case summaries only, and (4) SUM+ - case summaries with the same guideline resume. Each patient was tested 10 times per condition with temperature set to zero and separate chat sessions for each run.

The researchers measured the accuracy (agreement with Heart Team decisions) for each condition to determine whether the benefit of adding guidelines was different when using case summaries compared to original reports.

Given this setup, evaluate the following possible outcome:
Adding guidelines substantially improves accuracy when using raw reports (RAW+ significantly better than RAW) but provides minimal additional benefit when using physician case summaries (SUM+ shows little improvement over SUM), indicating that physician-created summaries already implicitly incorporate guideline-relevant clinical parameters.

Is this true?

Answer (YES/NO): NO